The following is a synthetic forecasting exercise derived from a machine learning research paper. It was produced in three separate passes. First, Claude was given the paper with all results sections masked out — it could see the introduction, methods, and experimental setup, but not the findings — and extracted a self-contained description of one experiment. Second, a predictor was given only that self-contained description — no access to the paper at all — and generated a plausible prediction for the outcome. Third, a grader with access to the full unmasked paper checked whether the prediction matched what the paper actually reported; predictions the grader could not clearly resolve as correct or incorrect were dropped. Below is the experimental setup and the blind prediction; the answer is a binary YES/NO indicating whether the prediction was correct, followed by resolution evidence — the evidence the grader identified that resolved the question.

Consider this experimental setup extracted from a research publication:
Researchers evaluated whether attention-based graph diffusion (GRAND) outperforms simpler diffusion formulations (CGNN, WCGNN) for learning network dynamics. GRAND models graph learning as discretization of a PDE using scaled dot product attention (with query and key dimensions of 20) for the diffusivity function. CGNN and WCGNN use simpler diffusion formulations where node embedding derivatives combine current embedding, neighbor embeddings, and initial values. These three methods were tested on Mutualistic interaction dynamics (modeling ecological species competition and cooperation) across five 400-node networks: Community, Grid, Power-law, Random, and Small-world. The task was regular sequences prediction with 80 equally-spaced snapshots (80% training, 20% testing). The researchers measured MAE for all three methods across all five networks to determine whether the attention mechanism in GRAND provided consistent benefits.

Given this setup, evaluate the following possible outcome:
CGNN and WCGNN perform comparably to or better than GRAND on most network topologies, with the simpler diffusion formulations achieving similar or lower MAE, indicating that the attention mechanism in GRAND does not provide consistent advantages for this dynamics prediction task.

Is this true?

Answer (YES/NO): NO